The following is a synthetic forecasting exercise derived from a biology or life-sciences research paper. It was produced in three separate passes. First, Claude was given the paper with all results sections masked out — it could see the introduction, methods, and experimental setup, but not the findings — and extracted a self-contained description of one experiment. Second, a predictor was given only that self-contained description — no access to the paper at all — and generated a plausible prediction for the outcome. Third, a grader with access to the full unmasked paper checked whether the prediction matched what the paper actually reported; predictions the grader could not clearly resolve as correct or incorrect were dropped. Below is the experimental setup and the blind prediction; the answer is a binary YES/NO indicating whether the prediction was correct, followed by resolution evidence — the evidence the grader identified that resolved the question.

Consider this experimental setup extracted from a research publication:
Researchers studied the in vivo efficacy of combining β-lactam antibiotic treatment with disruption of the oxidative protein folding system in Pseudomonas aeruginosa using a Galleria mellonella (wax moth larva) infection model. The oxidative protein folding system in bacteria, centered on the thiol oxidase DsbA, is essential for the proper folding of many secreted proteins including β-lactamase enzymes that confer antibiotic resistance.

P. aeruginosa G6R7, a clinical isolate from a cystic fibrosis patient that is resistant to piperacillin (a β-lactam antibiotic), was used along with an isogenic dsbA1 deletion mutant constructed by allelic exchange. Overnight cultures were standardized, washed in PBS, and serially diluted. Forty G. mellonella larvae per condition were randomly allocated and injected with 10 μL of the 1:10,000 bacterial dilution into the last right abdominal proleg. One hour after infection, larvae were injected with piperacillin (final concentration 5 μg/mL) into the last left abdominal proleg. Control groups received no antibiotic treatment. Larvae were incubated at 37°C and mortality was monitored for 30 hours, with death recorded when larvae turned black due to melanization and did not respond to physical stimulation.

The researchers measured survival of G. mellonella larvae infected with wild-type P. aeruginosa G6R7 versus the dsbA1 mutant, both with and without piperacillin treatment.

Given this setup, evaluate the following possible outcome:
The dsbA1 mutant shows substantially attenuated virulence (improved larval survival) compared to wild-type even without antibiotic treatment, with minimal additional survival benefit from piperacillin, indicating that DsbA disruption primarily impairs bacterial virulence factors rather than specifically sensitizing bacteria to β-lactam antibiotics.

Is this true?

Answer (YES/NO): NO